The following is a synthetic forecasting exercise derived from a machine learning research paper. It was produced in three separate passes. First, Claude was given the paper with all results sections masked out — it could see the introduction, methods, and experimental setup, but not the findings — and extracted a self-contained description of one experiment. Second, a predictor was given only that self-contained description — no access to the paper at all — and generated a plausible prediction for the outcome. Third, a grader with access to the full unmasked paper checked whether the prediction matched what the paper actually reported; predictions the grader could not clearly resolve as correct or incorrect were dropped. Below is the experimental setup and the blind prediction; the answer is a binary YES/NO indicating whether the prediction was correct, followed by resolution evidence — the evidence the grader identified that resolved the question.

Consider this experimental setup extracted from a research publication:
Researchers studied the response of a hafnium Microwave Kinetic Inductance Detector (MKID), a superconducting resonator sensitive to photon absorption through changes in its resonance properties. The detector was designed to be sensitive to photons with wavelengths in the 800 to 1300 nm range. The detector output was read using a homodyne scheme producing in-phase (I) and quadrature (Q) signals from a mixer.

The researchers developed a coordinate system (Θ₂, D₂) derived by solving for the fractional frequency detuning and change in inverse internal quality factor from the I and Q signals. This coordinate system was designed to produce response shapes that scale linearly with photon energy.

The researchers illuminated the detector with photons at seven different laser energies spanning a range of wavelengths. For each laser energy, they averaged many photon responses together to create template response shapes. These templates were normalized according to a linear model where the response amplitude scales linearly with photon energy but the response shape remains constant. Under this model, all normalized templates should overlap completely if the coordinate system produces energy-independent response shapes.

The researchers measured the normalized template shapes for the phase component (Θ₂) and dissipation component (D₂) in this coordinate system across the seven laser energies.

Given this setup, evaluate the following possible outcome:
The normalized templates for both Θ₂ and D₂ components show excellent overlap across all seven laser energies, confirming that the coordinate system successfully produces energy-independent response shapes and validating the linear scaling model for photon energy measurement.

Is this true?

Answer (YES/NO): NO